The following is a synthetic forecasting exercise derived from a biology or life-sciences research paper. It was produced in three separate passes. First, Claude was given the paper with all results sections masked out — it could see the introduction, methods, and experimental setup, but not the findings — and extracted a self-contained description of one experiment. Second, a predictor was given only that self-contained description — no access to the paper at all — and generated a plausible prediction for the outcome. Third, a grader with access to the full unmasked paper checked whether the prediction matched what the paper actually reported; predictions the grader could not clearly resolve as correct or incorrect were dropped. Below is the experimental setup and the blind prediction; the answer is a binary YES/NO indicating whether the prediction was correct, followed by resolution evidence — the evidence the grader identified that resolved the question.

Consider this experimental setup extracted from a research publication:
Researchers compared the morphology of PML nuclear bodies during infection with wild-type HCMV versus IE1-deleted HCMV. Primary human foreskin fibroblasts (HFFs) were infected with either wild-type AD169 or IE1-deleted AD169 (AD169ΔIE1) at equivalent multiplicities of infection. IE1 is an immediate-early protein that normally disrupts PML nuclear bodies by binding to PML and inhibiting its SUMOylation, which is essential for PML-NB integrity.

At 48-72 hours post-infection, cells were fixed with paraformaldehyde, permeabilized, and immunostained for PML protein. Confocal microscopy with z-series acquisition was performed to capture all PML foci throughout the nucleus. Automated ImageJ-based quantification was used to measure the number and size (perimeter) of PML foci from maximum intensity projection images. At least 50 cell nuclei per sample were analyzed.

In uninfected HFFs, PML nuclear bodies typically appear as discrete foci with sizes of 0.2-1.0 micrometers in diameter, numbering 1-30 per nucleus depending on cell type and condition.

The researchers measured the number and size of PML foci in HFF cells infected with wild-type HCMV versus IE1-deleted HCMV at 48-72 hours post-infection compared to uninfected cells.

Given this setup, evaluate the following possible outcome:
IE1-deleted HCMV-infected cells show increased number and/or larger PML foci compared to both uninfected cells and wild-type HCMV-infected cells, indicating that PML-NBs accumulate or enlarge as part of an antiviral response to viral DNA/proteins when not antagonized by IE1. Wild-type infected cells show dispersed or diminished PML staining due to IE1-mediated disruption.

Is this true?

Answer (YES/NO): YES